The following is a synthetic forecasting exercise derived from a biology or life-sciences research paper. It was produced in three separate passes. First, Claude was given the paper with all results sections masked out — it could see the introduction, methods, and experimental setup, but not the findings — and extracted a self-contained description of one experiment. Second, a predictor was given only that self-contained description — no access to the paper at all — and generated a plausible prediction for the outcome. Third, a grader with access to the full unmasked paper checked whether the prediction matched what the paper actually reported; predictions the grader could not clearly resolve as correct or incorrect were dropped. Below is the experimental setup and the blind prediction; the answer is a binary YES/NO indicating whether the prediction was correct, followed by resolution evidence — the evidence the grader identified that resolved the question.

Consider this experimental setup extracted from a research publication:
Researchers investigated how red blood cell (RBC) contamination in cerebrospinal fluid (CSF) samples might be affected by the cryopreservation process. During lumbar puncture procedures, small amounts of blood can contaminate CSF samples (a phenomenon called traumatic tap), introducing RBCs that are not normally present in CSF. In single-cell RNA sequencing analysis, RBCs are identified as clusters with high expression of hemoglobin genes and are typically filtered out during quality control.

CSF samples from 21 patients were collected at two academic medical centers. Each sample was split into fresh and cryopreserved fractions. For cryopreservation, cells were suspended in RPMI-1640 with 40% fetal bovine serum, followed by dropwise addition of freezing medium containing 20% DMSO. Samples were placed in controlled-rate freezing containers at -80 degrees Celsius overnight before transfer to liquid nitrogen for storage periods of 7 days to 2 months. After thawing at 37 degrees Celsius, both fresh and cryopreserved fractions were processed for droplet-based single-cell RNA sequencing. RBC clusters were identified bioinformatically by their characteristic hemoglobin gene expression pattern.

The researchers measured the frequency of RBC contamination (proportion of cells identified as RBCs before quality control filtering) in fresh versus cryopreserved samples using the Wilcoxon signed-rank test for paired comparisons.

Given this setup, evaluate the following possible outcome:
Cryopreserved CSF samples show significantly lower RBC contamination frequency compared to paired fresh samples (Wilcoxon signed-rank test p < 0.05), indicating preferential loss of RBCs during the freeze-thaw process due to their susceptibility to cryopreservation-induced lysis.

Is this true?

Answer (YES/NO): NO